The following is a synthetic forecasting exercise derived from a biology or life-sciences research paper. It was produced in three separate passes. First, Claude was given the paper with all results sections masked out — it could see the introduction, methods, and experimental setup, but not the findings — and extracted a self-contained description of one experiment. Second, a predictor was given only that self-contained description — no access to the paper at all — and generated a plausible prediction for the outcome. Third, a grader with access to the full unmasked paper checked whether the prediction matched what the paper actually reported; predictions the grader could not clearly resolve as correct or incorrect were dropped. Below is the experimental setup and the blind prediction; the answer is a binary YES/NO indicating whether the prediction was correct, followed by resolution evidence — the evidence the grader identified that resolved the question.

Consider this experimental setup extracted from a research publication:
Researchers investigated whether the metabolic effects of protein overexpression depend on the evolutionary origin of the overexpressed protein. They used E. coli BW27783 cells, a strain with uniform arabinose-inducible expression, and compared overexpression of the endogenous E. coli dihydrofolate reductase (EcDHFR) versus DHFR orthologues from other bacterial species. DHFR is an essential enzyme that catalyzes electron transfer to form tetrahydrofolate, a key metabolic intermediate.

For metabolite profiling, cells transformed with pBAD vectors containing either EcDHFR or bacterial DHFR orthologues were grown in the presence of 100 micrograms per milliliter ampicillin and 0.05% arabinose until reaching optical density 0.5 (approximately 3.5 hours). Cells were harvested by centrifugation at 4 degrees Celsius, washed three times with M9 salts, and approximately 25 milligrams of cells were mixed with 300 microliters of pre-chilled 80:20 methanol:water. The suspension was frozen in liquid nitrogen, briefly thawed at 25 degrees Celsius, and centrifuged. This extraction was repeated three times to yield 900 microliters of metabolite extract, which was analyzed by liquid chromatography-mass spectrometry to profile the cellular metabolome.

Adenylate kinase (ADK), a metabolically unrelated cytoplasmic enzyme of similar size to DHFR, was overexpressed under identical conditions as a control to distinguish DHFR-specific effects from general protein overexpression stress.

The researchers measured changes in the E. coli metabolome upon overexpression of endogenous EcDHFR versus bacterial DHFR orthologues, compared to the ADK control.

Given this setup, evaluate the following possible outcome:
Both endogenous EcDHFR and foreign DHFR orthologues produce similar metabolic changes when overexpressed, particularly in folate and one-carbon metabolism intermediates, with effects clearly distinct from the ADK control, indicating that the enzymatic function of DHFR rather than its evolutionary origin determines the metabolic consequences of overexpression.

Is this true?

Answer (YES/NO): NO